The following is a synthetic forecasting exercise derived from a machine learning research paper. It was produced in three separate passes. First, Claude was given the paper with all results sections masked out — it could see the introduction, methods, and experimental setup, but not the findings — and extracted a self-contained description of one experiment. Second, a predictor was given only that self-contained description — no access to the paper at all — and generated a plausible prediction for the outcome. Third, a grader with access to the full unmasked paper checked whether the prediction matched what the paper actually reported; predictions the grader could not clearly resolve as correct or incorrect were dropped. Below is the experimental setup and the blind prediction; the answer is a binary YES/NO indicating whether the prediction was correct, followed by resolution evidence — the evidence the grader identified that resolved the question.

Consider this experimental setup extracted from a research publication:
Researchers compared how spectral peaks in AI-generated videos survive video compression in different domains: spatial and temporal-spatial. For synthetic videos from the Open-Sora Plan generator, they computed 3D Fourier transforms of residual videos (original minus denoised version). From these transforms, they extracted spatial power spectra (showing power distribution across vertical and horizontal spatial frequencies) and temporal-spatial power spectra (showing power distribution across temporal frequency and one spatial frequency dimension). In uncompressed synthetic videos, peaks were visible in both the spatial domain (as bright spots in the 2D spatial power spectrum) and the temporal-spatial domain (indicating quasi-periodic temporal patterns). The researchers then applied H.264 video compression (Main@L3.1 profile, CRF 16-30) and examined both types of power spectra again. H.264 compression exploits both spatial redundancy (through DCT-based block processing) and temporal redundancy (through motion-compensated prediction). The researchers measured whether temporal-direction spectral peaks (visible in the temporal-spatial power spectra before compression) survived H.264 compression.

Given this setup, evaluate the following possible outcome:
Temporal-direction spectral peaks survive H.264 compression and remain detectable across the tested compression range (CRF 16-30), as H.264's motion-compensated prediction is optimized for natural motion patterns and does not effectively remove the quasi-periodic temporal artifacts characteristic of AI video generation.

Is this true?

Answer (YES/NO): NO